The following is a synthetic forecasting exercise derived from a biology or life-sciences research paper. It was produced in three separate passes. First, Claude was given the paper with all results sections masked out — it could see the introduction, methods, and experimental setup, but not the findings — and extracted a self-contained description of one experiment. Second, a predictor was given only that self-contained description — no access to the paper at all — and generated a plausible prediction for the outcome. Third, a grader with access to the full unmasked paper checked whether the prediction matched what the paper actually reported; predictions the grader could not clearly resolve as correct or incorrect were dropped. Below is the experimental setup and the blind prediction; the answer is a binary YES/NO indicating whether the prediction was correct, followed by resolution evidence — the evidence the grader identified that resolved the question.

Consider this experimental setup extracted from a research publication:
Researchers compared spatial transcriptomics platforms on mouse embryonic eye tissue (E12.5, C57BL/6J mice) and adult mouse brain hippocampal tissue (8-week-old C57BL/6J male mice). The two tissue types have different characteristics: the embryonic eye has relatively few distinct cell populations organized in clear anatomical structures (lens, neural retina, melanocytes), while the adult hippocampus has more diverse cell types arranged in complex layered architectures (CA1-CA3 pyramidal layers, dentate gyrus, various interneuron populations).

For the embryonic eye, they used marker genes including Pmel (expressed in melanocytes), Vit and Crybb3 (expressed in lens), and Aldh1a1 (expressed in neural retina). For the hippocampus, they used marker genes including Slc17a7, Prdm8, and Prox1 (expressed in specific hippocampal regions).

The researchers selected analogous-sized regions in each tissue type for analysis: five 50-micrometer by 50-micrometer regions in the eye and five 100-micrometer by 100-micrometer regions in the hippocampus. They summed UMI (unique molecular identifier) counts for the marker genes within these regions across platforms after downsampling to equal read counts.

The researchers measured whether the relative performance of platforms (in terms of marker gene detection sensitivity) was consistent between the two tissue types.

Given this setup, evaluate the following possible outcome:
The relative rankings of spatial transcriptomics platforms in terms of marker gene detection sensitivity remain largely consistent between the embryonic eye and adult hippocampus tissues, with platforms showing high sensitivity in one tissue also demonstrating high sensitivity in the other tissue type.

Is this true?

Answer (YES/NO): YES